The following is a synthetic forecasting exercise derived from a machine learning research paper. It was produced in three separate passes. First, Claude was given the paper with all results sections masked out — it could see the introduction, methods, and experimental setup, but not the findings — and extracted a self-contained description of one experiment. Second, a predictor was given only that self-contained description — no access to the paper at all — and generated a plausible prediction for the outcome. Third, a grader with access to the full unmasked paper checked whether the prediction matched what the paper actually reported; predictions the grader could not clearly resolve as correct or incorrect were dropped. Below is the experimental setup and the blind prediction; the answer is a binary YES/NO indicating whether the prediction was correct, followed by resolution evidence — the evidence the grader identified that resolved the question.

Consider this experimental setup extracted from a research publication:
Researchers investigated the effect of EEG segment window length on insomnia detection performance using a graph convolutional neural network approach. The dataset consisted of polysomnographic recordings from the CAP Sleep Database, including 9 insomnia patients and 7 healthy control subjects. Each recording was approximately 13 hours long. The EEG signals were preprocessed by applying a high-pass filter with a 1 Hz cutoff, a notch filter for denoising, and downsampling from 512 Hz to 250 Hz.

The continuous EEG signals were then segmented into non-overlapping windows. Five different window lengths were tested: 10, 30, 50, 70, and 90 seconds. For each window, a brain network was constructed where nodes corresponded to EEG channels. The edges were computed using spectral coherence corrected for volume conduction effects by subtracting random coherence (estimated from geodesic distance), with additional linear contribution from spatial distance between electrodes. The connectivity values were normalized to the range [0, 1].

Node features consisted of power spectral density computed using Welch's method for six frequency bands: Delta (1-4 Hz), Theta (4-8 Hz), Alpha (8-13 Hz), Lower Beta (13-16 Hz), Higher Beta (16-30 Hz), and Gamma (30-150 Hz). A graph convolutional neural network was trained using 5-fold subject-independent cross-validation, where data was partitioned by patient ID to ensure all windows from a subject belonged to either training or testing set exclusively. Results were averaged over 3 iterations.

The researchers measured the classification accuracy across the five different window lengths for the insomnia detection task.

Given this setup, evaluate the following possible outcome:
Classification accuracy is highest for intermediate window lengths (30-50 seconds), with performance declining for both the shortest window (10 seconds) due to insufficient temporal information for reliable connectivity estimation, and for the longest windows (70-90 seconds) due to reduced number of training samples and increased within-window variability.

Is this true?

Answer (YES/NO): YES